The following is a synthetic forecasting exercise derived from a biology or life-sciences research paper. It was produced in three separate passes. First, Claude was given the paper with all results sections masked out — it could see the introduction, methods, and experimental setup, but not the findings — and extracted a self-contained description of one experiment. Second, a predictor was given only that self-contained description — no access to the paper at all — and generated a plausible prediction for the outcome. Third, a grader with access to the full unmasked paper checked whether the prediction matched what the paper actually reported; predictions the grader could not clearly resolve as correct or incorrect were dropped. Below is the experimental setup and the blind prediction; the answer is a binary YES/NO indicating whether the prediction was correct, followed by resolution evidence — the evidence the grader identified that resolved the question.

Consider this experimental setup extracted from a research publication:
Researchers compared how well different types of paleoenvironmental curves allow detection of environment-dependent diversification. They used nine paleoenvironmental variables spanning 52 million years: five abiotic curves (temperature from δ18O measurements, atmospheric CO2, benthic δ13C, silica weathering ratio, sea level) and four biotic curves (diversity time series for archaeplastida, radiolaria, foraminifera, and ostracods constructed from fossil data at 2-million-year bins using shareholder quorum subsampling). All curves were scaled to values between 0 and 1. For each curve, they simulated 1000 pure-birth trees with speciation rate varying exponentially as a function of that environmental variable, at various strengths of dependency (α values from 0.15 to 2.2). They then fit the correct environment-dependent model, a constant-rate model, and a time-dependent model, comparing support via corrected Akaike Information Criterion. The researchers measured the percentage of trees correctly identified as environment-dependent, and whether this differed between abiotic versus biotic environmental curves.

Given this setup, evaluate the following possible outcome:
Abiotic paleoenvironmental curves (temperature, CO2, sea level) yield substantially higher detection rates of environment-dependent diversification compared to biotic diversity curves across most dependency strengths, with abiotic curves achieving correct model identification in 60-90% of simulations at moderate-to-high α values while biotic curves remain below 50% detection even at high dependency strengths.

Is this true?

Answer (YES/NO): NO